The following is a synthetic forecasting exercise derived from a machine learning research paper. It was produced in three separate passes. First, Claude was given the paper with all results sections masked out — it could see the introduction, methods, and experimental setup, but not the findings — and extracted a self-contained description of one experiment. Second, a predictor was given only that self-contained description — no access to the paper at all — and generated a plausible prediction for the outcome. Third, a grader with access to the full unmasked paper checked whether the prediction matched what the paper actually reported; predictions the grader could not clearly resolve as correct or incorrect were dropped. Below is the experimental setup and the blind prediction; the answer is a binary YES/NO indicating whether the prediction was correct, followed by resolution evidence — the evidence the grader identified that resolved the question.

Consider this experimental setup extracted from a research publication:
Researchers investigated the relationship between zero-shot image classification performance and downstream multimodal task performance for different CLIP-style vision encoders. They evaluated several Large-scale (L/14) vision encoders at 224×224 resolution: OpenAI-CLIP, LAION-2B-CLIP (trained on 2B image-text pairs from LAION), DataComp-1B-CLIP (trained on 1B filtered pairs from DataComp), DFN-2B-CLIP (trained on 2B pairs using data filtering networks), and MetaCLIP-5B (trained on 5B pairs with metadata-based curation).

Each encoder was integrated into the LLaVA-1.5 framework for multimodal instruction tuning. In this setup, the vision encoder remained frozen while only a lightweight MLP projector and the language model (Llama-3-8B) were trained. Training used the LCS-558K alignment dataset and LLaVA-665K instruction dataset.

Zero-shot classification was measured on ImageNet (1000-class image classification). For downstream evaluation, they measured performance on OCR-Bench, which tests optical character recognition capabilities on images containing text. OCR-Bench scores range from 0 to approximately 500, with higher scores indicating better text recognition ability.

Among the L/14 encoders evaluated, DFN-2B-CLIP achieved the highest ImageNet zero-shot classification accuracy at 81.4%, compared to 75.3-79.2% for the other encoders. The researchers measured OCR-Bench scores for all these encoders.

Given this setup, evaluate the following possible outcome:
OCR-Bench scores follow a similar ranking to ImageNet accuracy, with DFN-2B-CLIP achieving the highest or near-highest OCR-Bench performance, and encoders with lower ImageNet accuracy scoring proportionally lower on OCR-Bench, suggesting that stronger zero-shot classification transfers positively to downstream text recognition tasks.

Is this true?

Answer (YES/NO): NO